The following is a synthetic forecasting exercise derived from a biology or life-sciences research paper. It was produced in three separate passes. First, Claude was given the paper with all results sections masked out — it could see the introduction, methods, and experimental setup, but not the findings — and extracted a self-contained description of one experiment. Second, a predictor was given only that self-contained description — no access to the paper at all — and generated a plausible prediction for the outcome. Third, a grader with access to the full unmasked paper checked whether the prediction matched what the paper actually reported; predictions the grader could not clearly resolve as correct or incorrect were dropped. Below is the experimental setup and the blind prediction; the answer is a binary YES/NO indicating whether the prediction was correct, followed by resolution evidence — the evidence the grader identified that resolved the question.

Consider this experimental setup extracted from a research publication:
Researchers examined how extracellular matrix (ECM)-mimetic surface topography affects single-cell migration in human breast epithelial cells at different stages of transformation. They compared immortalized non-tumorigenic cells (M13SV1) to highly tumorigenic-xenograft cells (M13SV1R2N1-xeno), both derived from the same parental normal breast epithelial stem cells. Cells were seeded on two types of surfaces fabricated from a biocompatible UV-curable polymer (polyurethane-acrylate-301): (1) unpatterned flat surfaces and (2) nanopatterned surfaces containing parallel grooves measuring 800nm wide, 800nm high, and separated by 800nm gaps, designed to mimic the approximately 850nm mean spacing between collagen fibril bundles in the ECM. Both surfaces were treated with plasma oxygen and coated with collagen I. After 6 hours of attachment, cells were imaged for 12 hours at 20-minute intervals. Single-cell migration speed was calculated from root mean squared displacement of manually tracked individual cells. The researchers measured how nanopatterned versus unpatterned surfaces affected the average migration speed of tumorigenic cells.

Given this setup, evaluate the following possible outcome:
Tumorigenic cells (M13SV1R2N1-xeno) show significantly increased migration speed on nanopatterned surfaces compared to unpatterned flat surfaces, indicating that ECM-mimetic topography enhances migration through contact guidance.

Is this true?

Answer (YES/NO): YES